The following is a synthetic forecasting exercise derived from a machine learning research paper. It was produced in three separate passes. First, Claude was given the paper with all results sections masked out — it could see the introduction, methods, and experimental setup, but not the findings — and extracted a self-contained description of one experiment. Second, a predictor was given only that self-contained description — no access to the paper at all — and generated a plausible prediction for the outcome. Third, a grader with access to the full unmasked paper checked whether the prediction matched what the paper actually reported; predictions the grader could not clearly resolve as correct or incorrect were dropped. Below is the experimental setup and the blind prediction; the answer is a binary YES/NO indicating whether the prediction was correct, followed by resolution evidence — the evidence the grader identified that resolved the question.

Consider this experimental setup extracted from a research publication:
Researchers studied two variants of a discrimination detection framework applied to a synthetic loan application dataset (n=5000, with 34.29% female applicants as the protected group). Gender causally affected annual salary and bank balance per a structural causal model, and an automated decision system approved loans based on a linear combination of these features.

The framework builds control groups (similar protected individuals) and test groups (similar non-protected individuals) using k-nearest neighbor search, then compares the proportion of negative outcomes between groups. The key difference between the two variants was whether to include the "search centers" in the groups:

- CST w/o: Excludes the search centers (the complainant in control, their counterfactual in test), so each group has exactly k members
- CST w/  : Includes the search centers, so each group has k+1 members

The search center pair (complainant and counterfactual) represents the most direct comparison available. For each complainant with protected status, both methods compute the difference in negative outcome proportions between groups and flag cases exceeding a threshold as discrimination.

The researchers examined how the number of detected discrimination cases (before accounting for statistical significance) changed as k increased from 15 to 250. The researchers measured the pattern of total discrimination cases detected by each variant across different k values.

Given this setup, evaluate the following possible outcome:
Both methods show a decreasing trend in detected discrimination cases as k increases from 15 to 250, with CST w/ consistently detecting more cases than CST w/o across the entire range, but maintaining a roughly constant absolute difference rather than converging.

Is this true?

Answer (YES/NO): NO